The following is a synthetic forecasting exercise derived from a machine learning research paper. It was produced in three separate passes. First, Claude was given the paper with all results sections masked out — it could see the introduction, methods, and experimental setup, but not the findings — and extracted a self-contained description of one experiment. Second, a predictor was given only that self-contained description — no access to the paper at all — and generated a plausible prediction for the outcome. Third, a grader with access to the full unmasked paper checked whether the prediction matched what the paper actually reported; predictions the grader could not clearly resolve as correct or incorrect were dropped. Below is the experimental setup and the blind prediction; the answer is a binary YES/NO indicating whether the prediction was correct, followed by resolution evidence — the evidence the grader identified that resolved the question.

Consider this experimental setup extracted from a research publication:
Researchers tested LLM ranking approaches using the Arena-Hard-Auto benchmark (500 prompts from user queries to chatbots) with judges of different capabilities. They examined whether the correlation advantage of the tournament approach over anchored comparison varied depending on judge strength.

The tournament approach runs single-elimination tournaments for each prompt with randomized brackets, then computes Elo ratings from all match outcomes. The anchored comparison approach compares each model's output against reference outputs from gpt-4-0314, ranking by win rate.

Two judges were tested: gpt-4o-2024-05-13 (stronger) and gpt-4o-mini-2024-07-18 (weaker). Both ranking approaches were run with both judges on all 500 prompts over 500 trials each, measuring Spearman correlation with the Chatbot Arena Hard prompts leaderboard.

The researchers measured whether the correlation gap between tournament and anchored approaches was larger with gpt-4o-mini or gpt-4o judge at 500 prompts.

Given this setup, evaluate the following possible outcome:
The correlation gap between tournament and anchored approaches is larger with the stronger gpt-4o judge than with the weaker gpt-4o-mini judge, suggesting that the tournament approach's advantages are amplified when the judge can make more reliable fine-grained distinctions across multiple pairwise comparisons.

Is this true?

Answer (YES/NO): NO